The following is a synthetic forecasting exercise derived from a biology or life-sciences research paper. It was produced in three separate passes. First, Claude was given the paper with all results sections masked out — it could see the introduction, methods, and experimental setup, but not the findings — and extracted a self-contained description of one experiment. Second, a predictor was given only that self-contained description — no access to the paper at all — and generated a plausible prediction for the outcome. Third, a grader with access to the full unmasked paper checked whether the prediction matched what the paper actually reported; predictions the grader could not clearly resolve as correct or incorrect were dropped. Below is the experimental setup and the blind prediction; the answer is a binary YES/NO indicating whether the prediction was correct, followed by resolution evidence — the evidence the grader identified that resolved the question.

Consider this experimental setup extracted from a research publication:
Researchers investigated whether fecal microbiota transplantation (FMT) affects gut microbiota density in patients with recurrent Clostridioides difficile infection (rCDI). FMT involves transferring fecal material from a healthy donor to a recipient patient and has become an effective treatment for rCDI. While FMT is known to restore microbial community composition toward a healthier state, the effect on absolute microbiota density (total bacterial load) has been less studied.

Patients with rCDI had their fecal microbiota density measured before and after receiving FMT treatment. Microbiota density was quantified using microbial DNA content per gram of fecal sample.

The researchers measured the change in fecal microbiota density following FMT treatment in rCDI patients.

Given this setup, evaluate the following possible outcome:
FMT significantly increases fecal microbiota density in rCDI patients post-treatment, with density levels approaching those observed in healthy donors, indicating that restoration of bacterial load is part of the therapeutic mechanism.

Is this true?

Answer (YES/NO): YES